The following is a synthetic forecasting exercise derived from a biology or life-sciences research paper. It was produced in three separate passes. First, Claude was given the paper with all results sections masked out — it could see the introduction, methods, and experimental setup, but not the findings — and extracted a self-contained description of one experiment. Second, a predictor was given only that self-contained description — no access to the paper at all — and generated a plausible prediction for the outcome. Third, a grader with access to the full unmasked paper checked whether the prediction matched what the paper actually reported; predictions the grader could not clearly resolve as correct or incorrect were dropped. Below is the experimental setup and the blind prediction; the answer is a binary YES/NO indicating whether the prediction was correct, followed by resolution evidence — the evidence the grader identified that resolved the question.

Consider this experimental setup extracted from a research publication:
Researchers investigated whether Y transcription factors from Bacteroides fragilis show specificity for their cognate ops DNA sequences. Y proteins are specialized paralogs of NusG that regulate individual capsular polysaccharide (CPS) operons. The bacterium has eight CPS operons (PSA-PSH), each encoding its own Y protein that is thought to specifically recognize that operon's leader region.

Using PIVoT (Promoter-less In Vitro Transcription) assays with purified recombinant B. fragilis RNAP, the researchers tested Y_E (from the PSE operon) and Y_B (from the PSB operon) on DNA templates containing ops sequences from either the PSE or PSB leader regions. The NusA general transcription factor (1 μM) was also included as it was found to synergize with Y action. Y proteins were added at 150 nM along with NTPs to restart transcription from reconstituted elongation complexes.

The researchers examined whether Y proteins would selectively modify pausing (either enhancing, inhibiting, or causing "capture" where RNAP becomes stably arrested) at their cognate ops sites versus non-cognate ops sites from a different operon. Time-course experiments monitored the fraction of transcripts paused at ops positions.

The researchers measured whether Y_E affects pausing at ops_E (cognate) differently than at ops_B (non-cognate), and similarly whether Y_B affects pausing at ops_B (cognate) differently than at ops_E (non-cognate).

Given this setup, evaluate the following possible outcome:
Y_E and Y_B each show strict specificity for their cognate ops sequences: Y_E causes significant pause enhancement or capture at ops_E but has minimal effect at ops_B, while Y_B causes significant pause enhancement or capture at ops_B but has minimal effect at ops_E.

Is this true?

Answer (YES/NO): NO